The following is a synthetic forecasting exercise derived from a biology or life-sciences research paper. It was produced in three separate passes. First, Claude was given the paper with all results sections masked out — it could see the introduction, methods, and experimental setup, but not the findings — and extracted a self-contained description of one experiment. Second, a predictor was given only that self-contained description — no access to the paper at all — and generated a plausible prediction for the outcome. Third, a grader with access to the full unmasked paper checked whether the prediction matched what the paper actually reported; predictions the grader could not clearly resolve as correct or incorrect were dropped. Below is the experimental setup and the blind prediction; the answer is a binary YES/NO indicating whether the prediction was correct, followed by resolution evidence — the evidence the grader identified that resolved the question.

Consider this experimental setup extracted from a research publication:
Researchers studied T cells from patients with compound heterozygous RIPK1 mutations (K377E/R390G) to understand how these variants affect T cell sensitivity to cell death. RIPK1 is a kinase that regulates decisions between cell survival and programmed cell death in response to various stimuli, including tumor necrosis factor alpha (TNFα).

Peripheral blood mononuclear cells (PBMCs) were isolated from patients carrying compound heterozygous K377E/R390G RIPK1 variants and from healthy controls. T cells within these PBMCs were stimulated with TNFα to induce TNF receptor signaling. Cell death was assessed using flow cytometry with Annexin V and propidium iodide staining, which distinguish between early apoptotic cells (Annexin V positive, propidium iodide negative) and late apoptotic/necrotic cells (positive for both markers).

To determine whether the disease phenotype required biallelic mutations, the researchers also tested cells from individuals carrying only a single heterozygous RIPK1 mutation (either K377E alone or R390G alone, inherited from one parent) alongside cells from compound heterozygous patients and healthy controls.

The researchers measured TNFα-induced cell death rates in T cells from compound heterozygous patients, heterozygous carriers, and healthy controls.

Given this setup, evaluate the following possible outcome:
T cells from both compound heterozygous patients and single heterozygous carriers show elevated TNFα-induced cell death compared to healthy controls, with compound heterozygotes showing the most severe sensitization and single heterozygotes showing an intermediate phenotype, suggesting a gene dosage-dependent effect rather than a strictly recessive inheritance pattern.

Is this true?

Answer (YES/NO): NO